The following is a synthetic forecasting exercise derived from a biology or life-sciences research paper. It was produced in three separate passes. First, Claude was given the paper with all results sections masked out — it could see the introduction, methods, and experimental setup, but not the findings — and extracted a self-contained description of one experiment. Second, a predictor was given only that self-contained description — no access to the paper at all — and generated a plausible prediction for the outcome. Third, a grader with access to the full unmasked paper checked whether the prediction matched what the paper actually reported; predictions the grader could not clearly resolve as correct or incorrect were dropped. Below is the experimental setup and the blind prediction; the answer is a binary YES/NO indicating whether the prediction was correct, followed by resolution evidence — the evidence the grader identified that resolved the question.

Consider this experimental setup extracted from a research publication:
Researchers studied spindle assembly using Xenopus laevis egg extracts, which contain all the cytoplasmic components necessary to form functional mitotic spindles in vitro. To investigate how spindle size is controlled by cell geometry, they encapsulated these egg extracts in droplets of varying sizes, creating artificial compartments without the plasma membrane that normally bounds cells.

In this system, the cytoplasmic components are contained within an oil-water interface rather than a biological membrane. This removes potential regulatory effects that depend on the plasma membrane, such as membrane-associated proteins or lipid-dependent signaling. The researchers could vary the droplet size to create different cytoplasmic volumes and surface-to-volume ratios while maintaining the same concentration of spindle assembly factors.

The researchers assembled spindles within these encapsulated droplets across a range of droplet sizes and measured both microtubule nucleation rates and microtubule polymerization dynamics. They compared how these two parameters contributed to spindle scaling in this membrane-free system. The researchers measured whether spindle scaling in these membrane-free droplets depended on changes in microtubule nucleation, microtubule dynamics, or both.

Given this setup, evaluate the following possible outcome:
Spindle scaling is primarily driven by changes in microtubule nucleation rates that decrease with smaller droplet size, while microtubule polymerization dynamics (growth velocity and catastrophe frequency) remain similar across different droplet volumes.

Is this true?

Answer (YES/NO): YES